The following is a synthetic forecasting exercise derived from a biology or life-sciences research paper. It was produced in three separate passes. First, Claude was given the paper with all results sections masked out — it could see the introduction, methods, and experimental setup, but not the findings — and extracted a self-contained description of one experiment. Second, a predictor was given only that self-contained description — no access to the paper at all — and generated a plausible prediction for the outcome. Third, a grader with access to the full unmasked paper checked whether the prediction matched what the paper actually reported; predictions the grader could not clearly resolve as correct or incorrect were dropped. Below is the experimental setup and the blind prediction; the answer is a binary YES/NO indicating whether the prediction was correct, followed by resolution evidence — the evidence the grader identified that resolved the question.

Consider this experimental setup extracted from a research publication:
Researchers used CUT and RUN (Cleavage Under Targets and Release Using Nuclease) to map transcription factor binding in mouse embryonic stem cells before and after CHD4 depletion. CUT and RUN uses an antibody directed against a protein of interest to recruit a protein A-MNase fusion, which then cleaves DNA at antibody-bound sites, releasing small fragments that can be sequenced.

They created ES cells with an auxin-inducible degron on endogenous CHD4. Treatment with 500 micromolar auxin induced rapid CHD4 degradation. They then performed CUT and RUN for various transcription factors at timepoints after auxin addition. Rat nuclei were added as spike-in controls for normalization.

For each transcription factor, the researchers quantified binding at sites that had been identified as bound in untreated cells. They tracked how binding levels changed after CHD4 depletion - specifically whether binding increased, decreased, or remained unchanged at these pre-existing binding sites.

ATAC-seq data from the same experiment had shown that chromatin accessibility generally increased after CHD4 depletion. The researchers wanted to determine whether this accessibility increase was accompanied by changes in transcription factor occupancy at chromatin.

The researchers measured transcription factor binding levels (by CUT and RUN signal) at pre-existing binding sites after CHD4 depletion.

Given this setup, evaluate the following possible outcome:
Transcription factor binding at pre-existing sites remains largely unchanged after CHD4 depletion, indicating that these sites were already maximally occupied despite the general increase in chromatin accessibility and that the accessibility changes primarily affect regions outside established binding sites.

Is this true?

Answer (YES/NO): NO